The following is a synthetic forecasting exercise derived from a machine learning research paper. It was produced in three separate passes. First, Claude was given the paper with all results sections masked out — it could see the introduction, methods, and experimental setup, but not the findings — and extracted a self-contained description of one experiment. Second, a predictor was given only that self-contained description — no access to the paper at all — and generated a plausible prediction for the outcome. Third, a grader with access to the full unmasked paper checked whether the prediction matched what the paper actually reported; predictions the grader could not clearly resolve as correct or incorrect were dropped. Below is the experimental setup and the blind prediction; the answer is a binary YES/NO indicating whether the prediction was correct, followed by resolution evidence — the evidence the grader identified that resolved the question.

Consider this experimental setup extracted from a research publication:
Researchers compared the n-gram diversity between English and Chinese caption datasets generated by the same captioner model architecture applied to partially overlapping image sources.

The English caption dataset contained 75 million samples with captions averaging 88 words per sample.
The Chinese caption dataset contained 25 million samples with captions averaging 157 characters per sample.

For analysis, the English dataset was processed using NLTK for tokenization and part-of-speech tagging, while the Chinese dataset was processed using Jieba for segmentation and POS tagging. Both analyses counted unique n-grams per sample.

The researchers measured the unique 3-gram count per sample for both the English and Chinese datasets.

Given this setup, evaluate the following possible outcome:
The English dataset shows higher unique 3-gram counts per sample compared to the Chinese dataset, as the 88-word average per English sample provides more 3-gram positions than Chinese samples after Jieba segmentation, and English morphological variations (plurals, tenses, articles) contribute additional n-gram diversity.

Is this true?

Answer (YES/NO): YES